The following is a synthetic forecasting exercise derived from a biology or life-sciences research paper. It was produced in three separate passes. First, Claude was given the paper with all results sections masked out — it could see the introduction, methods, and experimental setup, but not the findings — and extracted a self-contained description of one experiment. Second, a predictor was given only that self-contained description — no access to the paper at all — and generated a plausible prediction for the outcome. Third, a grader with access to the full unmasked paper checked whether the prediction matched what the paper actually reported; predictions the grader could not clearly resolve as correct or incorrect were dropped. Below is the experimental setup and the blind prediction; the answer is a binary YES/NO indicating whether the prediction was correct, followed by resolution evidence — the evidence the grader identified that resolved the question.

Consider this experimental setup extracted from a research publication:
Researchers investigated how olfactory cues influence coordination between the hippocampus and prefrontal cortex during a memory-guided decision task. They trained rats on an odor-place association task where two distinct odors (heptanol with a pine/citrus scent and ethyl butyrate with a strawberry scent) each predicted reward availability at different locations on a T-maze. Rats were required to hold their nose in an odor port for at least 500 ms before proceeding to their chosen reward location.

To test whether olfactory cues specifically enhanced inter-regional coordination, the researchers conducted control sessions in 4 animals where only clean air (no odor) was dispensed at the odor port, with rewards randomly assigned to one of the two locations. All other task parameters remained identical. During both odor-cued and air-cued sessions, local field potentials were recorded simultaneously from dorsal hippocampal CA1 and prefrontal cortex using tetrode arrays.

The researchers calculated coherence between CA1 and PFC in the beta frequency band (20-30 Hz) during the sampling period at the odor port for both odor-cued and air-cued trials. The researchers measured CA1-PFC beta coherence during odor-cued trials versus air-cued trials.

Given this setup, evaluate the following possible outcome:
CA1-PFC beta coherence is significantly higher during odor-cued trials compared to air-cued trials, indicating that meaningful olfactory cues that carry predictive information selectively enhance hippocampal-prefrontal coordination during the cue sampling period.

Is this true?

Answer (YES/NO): YES